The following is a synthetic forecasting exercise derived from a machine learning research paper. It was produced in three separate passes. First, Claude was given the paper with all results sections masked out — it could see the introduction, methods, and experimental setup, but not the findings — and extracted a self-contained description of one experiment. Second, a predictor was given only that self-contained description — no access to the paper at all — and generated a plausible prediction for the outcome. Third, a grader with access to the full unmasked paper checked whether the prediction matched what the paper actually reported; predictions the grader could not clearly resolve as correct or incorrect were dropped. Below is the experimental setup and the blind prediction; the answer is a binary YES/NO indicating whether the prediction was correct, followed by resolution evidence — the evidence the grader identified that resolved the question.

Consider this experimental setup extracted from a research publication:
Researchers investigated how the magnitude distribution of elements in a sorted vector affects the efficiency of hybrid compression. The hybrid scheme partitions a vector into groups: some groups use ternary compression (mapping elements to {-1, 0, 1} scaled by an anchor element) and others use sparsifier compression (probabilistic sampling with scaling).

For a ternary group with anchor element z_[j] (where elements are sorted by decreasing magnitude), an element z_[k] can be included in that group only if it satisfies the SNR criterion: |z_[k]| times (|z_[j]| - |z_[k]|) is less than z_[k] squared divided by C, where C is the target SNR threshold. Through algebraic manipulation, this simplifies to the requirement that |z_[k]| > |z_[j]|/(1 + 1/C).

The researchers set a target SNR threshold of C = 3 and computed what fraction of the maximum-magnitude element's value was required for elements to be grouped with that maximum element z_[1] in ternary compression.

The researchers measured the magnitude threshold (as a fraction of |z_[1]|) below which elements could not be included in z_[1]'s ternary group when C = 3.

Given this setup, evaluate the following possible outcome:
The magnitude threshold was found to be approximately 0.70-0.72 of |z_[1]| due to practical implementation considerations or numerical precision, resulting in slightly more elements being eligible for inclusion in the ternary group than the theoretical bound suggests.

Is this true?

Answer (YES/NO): NO